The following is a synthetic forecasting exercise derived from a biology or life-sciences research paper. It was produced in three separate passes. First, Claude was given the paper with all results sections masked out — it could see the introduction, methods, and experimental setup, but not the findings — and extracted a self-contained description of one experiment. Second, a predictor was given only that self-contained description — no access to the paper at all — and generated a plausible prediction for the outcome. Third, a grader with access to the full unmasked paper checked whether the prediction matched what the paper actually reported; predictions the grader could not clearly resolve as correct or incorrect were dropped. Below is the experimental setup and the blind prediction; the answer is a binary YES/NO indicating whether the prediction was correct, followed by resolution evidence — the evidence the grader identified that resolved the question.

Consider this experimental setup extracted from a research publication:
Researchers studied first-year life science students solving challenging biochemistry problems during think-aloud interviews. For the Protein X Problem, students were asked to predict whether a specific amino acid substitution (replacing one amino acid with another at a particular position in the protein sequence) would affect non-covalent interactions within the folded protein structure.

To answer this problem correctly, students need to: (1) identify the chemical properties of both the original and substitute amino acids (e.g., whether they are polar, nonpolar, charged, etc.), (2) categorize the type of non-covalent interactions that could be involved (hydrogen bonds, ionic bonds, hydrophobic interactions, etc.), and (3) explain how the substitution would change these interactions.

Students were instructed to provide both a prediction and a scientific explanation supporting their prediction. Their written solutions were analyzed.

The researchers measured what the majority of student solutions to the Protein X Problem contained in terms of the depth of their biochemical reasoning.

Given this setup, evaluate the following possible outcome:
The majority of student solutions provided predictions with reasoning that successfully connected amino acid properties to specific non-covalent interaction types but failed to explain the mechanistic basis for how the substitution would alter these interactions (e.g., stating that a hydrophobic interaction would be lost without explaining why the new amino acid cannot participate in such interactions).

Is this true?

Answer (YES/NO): NO